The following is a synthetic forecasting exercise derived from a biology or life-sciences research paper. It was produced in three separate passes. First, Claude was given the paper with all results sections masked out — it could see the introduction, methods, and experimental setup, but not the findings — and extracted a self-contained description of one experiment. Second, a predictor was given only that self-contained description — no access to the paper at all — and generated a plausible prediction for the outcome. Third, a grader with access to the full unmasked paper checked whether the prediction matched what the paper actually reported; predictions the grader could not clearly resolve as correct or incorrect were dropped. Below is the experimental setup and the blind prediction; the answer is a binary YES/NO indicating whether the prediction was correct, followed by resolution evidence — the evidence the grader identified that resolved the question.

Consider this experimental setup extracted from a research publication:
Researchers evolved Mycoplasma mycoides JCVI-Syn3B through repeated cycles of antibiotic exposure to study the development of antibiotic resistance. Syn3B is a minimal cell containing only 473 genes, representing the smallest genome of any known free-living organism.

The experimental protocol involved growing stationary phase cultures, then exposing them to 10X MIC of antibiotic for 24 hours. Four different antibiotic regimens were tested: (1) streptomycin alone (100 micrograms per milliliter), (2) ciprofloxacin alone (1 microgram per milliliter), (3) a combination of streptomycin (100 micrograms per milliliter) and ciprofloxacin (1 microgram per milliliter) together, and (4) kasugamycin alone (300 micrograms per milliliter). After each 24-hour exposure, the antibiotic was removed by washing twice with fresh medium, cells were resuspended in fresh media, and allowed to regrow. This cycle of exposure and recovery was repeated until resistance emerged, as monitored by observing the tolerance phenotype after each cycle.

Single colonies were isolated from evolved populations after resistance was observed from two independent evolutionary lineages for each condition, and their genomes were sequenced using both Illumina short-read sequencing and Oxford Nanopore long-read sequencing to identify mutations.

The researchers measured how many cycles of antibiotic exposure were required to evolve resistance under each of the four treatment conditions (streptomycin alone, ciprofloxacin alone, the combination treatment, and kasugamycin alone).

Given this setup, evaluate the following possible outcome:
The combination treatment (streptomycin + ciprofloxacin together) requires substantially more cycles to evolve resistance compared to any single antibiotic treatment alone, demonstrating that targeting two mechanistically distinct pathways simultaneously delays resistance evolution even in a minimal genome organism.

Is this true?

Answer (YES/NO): NO